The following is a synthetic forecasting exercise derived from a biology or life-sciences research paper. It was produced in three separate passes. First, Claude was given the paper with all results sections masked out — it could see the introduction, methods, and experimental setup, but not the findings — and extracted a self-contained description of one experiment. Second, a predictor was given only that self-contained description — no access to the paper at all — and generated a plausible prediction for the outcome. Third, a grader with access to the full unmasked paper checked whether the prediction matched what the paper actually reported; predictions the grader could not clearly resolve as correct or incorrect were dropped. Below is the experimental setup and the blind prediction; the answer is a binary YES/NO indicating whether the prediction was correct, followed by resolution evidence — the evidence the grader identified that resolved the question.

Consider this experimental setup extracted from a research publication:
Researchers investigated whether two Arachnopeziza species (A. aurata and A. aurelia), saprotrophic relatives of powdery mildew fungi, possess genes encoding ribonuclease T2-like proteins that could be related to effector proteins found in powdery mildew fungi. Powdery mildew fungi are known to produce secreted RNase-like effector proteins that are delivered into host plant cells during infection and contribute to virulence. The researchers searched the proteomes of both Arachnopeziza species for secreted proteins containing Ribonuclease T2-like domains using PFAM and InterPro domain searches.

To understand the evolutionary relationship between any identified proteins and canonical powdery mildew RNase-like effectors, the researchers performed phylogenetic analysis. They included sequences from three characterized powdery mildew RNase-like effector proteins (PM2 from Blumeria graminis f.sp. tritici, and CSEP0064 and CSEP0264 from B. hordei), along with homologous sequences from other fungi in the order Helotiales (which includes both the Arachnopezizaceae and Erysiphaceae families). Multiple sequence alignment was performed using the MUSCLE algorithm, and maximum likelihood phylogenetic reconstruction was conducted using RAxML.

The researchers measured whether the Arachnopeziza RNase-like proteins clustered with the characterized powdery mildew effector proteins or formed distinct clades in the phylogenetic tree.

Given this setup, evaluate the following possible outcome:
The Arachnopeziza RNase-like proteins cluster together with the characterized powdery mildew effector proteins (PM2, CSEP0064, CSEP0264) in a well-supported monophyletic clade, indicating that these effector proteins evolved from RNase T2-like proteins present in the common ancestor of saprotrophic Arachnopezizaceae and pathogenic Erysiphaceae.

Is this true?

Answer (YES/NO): NO